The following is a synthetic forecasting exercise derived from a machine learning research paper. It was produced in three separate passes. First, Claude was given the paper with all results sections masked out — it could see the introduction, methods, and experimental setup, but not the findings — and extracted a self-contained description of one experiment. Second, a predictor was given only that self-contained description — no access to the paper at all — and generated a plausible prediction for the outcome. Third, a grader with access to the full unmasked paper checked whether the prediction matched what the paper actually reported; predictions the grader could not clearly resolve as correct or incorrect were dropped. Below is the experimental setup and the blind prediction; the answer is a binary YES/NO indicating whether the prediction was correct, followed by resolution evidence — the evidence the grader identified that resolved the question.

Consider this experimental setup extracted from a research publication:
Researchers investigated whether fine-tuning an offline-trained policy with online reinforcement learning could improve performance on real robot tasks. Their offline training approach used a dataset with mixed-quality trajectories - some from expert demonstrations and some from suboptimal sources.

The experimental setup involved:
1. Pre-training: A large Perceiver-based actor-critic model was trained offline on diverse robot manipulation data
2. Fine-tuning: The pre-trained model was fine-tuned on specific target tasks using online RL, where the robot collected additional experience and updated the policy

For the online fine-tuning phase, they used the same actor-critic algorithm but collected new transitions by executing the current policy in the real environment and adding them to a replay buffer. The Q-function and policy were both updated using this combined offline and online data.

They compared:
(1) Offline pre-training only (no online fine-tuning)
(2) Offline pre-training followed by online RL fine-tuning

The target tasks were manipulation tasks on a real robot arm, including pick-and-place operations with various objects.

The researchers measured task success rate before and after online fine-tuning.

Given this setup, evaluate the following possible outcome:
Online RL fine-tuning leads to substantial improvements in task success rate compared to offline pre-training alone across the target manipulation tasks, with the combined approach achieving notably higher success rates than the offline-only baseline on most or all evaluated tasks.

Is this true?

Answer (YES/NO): YES